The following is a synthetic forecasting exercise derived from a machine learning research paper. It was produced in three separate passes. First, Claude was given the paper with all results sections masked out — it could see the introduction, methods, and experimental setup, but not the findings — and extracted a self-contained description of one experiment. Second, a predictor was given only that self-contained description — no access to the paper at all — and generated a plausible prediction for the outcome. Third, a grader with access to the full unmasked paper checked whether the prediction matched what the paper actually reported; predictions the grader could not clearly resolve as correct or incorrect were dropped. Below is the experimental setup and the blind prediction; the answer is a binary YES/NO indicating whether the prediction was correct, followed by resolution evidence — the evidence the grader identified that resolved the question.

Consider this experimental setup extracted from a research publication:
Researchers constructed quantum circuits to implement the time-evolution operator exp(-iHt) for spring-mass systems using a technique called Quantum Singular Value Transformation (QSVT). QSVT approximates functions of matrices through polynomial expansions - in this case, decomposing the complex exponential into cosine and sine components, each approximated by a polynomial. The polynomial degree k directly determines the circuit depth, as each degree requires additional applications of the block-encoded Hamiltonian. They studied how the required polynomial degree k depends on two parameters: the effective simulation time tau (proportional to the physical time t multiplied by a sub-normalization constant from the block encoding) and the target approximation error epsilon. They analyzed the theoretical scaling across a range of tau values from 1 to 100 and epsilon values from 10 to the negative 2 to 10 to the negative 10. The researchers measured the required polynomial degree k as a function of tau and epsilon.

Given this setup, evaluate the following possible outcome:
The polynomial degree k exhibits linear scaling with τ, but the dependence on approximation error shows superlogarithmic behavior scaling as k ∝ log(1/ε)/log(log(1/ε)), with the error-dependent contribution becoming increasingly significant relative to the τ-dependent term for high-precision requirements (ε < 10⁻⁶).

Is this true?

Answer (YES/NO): NO